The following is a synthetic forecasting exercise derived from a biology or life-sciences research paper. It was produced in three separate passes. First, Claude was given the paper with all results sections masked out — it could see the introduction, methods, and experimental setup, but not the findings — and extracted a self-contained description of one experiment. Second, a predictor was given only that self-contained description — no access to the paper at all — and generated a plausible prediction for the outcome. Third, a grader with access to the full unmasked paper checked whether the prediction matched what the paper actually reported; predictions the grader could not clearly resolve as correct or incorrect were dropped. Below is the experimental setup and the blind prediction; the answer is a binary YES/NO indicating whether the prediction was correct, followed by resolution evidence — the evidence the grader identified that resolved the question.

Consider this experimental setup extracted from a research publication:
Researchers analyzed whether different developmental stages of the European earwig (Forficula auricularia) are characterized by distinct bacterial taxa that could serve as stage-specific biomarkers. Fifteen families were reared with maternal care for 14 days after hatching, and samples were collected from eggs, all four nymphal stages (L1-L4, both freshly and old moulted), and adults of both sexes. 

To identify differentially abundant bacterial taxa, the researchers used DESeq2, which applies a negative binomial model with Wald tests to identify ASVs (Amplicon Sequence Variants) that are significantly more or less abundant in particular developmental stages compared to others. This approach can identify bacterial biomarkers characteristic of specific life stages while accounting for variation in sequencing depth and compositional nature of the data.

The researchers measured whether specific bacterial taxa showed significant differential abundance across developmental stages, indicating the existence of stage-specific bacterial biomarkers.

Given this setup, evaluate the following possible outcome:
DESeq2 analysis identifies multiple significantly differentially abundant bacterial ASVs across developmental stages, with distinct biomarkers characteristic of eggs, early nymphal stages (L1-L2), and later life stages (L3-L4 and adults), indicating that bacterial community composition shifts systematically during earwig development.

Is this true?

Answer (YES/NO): NO